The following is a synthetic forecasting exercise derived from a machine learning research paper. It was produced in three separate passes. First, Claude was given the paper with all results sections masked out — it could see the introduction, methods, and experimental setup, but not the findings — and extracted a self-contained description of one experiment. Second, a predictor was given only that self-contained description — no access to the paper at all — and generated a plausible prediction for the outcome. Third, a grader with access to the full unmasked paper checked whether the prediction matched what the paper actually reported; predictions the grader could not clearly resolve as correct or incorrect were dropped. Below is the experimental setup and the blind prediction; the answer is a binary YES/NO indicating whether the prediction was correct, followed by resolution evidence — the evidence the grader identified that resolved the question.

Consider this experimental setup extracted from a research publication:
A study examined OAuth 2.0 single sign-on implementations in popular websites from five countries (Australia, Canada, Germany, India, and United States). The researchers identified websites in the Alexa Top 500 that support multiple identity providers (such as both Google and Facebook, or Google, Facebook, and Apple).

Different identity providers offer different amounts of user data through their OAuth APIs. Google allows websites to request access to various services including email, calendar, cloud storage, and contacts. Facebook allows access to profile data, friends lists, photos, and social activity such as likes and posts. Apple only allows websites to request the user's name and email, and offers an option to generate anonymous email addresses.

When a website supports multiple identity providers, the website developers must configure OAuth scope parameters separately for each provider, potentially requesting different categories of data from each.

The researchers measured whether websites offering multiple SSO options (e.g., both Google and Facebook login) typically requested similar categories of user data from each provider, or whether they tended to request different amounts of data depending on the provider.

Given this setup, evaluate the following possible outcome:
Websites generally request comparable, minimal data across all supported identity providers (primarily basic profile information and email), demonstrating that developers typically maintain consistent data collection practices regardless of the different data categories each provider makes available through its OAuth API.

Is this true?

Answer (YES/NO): NO